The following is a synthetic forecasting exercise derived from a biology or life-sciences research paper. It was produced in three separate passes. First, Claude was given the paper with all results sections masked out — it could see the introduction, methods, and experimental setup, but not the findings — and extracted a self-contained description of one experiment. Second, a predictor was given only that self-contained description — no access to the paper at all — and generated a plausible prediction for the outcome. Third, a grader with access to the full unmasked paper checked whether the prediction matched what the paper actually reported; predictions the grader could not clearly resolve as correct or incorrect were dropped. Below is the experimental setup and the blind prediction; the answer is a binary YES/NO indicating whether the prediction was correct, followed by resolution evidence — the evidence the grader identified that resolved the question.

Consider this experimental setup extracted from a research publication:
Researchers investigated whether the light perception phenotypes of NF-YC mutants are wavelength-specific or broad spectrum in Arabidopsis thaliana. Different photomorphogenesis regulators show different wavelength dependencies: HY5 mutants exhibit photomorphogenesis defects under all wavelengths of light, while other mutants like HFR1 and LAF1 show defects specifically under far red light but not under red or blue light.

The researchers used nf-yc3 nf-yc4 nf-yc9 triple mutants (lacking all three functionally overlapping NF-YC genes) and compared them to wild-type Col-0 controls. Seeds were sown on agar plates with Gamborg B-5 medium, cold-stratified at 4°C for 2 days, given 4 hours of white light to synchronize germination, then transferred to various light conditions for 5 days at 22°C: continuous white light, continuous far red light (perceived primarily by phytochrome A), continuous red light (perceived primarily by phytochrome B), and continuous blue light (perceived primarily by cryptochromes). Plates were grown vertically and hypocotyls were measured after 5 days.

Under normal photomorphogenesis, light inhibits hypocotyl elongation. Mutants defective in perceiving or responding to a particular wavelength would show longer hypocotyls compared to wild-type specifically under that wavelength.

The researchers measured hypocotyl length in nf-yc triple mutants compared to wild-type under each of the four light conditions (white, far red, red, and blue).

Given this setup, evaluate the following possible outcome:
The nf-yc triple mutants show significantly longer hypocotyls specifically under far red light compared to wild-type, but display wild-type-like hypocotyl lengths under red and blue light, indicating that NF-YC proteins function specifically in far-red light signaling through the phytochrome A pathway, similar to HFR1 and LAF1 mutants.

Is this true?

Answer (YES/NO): NO